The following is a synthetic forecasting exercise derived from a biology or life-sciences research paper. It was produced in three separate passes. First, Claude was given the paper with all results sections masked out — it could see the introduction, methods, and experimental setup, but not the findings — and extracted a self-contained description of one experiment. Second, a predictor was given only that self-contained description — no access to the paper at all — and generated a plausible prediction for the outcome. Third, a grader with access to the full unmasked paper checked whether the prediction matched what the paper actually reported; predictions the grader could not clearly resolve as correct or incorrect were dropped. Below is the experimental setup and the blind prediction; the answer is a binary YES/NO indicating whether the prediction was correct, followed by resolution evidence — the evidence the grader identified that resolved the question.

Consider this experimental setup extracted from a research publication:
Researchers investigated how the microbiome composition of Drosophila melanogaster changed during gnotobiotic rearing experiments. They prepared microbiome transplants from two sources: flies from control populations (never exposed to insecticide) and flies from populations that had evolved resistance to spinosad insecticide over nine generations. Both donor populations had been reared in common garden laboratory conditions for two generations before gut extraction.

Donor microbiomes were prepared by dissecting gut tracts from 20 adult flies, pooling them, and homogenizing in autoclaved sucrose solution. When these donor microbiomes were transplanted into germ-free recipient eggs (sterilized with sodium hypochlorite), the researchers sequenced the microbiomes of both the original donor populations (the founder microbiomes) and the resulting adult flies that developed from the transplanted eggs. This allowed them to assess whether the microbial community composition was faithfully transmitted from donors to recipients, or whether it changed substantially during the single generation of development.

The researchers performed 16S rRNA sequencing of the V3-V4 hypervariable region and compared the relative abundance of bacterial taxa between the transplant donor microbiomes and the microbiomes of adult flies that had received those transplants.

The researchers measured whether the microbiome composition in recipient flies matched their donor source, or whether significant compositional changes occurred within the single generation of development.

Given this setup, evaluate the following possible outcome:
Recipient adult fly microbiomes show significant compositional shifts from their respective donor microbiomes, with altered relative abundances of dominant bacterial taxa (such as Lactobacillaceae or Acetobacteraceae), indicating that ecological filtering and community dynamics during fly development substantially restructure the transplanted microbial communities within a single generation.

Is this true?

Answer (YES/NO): YES